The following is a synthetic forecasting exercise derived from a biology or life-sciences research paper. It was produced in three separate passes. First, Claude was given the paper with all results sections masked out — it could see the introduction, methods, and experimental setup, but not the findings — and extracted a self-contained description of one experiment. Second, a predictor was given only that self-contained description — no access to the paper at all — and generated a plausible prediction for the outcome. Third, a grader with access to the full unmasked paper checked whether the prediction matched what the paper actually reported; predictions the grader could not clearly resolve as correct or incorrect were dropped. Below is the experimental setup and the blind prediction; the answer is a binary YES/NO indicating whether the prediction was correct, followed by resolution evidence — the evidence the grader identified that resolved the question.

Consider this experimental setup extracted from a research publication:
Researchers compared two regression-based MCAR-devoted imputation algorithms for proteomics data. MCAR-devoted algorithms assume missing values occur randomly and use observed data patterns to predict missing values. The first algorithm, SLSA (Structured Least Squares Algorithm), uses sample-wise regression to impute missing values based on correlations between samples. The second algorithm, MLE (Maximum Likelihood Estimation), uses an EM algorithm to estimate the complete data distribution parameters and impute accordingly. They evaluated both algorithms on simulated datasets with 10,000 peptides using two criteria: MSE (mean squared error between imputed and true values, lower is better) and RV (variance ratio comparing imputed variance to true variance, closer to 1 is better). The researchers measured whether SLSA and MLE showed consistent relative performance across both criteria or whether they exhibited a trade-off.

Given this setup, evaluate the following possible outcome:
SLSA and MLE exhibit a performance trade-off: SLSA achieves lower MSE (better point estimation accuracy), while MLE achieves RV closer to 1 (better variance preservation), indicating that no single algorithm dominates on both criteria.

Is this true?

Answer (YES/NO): YES